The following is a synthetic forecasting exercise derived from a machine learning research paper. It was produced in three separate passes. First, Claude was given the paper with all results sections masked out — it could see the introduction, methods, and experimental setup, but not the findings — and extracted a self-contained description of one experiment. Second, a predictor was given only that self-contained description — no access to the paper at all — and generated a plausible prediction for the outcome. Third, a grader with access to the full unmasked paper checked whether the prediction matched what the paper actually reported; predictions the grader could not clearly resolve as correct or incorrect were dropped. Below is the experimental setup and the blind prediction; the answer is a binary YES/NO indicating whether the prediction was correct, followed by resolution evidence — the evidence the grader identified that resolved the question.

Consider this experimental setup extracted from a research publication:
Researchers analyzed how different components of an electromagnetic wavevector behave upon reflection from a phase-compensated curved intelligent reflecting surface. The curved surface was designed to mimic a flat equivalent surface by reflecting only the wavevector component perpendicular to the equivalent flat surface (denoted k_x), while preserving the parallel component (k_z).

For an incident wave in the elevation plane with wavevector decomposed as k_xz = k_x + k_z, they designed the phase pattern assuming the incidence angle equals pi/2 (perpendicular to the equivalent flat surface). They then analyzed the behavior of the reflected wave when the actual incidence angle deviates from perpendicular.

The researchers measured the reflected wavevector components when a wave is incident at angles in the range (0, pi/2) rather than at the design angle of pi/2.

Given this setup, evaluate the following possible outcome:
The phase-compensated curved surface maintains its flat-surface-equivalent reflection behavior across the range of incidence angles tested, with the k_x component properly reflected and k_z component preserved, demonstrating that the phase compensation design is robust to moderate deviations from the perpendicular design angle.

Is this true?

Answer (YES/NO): NO